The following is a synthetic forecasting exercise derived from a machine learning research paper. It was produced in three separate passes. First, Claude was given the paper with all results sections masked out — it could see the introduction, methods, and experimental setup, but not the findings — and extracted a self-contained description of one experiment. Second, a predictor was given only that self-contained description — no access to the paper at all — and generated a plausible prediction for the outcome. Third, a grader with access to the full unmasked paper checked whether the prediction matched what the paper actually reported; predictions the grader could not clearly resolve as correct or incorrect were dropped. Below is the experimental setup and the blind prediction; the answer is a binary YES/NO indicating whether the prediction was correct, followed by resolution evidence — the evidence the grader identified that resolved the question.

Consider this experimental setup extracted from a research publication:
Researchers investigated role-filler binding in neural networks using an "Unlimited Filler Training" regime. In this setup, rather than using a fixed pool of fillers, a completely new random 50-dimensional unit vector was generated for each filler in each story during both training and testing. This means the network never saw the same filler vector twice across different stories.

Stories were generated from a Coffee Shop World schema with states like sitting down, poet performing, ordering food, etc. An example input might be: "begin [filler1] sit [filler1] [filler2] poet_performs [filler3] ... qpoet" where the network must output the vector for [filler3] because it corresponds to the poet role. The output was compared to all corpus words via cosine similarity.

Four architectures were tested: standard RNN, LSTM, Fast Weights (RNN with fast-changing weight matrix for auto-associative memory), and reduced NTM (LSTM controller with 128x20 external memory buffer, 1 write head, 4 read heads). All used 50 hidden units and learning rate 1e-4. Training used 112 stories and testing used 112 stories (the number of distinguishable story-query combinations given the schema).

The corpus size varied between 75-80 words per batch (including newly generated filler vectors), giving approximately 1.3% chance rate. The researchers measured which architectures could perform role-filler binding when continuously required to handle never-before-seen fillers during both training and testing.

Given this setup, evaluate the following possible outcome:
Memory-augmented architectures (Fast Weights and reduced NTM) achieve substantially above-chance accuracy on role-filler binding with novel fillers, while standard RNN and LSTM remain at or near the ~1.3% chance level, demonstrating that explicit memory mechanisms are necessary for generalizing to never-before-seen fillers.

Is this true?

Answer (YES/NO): NO